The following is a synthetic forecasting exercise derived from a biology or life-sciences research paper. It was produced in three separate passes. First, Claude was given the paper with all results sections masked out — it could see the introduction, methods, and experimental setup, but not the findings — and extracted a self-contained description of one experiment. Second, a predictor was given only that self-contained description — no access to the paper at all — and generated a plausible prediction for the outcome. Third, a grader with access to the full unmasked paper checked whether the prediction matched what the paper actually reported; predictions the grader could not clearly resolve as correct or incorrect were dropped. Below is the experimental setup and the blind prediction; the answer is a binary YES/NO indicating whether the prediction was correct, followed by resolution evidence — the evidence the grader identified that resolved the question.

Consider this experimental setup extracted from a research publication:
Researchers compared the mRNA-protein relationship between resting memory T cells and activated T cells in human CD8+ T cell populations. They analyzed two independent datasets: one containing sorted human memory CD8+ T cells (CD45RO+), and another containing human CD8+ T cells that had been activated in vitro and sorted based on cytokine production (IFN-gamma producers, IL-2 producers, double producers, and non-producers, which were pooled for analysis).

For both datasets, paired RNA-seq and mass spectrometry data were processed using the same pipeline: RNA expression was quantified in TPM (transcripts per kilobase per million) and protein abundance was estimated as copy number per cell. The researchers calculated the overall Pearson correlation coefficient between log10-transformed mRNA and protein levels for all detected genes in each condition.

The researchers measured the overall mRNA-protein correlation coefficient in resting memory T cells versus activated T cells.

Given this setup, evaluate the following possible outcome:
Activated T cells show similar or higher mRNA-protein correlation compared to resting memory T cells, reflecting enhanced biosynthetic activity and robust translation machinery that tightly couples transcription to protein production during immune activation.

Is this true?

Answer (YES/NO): NO